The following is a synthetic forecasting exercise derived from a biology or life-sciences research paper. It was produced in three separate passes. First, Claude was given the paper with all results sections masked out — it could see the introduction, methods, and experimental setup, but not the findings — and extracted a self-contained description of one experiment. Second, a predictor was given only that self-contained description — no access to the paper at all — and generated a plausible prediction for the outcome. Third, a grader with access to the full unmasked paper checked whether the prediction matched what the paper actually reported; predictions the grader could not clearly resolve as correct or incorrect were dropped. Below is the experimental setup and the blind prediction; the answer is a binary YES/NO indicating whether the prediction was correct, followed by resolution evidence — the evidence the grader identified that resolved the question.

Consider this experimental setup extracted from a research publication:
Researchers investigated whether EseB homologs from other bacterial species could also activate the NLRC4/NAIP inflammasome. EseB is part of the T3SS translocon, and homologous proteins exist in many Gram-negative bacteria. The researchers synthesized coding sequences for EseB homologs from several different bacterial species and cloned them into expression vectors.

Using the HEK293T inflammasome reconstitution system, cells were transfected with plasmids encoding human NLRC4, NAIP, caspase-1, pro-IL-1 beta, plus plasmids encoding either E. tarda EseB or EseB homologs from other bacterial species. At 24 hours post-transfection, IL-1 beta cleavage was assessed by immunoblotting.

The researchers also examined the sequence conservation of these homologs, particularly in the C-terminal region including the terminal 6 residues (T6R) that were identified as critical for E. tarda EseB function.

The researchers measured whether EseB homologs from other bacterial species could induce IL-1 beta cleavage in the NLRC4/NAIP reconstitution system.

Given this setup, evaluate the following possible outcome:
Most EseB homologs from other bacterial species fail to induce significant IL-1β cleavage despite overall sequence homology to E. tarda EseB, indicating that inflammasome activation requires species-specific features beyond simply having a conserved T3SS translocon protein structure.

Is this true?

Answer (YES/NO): NO